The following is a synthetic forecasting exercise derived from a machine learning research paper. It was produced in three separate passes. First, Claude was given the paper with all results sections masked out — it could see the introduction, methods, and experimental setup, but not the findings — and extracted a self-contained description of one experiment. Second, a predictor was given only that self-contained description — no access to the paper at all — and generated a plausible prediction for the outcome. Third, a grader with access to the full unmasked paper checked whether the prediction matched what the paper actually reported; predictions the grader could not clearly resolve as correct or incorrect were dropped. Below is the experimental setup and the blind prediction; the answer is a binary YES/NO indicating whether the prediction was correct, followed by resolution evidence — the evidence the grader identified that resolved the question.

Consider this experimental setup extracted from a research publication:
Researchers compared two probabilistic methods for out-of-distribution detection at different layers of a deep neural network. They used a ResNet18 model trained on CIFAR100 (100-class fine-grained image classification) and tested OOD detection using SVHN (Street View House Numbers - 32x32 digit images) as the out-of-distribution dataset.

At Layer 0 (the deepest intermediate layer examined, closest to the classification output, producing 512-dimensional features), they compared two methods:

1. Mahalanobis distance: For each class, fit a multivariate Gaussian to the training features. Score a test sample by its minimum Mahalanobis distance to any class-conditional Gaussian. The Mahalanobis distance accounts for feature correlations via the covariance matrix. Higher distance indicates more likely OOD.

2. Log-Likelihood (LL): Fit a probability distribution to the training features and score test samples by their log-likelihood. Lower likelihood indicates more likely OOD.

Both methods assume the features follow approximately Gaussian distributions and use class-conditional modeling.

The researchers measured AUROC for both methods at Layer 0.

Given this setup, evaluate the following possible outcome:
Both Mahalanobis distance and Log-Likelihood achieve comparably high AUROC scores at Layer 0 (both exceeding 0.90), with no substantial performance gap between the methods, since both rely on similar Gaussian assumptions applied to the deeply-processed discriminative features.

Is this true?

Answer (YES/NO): NO